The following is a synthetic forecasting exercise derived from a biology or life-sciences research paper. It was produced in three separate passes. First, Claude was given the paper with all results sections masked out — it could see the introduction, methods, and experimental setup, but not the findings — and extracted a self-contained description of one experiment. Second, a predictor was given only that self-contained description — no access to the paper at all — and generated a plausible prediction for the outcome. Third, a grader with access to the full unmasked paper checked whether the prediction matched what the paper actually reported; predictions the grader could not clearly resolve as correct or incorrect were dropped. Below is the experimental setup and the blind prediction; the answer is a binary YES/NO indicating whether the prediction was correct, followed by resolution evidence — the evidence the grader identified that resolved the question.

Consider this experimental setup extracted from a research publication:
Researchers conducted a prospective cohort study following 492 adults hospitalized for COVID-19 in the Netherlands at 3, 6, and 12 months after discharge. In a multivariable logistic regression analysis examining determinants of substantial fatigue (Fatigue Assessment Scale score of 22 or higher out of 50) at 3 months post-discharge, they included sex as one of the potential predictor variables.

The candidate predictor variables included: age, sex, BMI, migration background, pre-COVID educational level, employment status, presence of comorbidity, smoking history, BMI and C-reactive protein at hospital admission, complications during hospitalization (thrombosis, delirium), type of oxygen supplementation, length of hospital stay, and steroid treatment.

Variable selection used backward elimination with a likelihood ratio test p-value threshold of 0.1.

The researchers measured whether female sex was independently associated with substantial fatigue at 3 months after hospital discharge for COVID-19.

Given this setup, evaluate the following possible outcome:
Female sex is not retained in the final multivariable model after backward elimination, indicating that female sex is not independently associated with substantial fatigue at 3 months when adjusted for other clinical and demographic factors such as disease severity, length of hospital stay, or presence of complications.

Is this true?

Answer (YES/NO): NO